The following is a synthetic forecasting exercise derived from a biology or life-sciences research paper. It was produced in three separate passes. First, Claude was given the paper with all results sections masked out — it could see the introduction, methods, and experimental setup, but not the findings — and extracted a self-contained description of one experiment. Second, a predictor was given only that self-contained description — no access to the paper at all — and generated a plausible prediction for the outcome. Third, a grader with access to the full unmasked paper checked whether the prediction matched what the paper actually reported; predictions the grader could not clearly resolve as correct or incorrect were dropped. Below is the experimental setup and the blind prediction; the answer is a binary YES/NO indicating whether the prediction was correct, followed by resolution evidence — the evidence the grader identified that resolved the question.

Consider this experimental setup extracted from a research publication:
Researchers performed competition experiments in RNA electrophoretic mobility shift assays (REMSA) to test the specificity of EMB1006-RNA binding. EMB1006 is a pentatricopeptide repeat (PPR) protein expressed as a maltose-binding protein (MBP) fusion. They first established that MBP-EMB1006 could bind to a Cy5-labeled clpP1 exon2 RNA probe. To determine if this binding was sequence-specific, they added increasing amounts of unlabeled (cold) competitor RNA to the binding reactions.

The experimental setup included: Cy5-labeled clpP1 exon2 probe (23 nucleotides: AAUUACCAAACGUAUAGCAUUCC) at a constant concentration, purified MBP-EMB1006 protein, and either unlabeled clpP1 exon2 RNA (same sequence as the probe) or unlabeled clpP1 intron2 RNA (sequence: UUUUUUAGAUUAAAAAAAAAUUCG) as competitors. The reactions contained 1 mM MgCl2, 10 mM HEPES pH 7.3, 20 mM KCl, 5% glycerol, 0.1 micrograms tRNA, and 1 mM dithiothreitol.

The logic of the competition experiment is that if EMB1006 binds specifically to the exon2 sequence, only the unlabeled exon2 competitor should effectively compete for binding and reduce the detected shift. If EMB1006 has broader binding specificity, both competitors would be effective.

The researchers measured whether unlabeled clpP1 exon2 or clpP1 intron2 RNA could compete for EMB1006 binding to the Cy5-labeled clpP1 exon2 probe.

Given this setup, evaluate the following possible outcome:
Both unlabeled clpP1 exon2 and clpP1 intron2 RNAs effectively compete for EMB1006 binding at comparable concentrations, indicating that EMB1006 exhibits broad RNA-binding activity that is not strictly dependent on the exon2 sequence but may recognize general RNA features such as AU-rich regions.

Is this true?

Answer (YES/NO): NO